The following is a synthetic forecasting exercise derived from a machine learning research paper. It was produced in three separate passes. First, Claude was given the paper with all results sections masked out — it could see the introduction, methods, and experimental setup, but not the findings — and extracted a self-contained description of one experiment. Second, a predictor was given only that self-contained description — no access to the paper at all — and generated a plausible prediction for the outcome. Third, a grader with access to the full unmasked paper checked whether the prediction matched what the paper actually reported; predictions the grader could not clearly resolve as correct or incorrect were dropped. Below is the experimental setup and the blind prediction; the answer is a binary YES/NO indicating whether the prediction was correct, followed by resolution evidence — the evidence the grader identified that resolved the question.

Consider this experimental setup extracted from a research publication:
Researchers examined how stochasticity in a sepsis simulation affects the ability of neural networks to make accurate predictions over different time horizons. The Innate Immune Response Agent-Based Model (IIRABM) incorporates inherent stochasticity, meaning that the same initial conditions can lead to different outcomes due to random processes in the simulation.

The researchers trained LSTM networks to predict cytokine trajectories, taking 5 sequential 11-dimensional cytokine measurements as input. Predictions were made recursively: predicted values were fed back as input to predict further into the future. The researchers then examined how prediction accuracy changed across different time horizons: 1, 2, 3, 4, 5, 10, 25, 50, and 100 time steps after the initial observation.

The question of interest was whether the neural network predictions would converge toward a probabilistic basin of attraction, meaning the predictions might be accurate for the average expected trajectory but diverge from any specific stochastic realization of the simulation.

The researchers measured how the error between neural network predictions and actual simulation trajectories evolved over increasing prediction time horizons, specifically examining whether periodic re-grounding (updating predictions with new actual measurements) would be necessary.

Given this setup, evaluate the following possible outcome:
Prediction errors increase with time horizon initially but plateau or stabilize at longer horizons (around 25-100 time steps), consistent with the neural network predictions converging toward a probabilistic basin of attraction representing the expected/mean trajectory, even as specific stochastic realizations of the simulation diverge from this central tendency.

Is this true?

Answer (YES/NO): NO